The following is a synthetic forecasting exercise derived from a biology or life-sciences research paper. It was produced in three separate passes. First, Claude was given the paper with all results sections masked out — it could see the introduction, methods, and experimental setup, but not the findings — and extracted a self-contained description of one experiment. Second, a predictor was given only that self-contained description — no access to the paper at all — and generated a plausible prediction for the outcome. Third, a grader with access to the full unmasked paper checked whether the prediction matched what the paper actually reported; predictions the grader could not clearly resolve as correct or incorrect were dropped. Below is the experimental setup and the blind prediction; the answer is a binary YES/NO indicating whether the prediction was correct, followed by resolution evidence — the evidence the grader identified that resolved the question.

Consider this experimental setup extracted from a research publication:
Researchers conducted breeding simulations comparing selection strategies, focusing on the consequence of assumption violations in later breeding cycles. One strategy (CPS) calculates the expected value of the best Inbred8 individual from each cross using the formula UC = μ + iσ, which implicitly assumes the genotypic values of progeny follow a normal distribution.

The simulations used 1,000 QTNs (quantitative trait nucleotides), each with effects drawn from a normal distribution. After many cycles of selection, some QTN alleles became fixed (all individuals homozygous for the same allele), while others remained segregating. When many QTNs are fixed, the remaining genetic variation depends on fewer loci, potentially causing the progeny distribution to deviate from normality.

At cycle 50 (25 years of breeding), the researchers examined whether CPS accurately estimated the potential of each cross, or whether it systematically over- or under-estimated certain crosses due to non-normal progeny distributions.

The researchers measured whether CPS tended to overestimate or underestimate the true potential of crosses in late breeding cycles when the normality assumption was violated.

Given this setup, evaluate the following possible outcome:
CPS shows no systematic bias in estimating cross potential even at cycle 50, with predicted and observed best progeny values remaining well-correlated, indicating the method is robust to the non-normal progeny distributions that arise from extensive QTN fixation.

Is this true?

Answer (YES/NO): NO